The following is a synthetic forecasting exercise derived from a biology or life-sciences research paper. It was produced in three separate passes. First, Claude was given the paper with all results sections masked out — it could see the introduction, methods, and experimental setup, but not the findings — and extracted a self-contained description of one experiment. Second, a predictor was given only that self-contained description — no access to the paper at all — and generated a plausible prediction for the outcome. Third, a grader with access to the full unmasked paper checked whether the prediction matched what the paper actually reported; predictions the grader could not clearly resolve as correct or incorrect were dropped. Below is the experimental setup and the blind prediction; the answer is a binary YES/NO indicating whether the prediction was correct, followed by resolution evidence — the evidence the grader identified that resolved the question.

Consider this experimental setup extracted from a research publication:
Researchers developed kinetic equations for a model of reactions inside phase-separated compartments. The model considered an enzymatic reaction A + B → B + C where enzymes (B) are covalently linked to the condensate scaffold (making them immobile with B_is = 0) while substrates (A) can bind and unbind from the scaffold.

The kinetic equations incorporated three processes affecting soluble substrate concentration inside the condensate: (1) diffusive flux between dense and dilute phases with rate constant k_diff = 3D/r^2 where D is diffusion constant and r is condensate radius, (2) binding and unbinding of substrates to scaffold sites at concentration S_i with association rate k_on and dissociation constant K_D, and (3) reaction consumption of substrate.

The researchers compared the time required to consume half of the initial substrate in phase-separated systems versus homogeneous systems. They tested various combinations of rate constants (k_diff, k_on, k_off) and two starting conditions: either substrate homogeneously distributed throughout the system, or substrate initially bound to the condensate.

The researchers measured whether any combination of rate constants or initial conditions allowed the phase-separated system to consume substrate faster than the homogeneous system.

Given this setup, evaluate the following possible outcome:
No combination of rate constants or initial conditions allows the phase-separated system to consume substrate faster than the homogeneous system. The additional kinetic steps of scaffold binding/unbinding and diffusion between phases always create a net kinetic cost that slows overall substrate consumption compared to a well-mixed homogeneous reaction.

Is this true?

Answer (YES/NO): YES